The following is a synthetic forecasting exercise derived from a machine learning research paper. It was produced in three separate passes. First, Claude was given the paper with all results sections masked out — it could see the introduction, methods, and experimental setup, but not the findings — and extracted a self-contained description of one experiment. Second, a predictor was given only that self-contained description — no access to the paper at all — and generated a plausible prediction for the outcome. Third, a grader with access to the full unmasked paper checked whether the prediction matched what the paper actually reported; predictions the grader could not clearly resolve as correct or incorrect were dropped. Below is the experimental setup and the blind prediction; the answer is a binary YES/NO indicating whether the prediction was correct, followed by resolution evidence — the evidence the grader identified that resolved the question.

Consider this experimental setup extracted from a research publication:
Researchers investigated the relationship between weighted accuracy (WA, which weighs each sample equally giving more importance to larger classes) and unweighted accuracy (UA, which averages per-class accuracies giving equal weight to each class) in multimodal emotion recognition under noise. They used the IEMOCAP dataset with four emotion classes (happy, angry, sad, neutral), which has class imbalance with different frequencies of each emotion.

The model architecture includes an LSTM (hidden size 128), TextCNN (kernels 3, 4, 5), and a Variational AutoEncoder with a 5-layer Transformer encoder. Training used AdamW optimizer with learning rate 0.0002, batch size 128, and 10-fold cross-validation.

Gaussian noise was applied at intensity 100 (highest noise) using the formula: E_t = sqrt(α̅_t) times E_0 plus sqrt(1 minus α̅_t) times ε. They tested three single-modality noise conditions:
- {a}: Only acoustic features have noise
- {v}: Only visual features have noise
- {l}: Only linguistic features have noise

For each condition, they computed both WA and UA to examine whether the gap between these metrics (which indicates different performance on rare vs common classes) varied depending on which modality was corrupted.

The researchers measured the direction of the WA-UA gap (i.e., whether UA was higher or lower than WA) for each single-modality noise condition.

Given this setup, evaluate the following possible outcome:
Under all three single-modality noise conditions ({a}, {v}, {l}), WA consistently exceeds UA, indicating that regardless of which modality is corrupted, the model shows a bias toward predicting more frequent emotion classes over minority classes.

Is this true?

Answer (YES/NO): NO